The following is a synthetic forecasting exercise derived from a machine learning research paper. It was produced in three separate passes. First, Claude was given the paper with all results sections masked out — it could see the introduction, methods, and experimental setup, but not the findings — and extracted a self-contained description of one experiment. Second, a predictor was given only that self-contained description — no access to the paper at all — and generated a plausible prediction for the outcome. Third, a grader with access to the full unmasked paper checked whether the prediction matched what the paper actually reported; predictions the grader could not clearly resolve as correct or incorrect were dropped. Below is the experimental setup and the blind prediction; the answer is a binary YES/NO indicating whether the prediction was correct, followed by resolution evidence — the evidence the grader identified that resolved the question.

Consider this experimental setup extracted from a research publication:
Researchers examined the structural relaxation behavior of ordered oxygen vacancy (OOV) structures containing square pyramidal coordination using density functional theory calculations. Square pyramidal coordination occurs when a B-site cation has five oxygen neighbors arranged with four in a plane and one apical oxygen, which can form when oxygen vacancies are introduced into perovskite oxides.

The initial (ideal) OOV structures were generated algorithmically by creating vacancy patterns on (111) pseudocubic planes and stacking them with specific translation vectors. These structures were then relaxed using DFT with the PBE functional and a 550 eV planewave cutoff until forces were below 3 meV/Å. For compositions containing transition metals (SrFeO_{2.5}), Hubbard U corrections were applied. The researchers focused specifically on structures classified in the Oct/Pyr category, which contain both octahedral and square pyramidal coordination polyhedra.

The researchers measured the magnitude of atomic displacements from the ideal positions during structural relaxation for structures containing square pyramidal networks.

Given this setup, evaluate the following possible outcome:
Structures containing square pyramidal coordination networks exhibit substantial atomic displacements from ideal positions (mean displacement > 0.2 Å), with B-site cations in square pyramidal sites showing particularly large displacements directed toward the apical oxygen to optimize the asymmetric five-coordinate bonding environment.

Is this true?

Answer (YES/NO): NO